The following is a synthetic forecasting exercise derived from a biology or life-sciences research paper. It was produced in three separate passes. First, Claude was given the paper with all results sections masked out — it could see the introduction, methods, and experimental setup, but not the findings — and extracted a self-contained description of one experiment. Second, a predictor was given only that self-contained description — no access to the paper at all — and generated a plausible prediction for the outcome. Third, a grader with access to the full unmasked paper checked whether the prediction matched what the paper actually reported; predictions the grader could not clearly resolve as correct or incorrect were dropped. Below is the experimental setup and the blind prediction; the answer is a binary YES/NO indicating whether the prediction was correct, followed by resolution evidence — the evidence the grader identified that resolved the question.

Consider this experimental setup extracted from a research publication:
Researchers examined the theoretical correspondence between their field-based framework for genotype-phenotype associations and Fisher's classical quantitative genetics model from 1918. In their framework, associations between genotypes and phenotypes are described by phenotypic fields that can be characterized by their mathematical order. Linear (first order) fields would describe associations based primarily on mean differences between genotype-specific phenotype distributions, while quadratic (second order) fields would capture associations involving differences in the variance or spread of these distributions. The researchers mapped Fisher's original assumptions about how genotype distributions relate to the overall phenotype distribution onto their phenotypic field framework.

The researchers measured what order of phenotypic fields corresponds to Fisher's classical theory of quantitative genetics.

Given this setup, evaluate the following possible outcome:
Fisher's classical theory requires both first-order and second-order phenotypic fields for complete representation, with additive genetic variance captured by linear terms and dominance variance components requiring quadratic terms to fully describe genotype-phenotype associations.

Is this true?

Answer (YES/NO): NO